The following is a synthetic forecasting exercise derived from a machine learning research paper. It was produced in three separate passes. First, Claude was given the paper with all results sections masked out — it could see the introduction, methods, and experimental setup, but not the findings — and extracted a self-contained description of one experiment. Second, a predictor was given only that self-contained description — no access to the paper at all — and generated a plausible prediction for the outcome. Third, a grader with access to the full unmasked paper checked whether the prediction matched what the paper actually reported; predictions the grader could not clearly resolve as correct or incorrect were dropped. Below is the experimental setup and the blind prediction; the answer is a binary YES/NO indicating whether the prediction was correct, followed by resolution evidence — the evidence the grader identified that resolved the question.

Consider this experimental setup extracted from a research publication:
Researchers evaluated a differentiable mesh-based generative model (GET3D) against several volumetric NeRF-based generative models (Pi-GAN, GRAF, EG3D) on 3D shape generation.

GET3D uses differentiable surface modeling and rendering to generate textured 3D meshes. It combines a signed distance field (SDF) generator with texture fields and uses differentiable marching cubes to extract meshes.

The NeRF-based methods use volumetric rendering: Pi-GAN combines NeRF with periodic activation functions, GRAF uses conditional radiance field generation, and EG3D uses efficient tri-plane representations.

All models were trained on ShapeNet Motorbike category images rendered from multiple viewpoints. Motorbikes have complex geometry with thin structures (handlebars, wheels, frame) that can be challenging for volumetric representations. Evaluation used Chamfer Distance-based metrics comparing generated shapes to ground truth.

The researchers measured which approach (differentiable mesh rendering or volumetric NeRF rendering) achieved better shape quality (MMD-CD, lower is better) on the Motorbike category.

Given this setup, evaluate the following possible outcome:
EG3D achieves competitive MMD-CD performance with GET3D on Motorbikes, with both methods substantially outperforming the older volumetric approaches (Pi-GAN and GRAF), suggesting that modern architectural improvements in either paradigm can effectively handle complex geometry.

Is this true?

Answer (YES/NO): NO